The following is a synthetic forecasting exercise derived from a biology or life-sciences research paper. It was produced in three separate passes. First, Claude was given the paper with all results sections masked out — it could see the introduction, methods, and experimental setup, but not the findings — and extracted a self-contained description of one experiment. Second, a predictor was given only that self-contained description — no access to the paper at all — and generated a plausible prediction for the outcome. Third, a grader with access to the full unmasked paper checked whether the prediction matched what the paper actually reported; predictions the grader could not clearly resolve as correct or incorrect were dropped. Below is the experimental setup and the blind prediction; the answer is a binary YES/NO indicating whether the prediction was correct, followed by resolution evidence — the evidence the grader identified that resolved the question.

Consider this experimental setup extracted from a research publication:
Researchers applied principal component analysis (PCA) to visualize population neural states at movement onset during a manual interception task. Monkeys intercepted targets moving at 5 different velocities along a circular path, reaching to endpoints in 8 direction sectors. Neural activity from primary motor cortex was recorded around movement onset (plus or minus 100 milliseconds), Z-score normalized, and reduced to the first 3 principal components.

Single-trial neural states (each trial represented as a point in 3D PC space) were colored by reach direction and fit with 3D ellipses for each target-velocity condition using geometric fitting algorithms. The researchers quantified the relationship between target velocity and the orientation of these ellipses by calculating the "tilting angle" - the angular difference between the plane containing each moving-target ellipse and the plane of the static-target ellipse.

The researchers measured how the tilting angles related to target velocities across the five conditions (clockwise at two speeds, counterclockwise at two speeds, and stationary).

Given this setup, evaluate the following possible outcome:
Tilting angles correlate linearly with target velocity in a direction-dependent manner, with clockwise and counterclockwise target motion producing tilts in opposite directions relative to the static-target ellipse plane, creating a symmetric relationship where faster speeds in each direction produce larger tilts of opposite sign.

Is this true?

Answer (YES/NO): YES